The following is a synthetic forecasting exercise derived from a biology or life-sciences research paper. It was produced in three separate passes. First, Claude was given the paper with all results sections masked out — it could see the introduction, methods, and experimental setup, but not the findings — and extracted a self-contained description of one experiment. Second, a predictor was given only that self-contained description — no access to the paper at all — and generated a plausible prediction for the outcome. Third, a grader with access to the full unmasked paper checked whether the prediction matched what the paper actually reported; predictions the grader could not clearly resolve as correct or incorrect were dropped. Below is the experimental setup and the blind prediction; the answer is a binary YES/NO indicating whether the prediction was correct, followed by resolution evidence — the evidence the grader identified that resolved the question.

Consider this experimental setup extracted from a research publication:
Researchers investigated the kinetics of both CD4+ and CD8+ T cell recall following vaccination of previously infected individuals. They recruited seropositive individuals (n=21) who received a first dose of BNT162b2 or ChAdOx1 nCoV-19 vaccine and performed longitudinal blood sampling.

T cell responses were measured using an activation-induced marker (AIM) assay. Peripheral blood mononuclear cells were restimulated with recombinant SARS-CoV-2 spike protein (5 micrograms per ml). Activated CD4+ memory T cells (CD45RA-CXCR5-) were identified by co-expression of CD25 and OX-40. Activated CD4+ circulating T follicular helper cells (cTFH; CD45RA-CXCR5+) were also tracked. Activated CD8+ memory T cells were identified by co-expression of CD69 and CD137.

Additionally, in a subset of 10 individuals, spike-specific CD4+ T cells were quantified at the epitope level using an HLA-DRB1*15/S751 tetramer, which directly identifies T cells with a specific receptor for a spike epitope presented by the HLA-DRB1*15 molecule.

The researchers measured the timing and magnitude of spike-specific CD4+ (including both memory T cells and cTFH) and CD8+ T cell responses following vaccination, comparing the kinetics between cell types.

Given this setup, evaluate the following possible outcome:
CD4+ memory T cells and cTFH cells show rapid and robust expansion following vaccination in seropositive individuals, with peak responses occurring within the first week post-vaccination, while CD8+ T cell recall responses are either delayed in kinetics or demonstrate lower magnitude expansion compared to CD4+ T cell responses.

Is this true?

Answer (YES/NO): NO